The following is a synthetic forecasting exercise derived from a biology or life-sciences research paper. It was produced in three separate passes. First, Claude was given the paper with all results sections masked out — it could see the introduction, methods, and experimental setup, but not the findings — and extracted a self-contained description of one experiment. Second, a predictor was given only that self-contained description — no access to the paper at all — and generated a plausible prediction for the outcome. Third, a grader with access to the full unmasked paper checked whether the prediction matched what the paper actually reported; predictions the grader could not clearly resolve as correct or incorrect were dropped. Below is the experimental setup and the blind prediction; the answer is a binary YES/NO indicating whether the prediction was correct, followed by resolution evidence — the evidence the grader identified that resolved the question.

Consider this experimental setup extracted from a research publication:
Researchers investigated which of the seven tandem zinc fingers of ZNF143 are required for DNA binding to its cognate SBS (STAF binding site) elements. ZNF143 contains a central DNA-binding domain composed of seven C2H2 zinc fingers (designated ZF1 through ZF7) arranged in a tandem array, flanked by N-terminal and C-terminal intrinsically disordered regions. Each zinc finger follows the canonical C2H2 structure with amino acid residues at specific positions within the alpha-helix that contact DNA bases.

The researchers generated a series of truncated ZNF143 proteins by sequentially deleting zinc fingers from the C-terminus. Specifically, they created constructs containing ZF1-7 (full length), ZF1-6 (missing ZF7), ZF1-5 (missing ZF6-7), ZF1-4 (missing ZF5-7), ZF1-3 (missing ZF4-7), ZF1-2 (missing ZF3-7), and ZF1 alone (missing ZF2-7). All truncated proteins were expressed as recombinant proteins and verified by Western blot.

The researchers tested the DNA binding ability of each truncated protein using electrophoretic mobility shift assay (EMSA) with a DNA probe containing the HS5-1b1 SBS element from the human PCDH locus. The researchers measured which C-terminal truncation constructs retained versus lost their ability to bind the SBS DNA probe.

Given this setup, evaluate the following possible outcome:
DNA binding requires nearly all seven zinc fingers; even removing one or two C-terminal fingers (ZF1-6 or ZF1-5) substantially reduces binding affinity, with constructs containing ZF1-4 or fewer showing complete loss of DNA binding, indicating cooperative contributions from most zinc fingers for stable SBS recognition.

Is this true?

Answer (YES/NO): NO